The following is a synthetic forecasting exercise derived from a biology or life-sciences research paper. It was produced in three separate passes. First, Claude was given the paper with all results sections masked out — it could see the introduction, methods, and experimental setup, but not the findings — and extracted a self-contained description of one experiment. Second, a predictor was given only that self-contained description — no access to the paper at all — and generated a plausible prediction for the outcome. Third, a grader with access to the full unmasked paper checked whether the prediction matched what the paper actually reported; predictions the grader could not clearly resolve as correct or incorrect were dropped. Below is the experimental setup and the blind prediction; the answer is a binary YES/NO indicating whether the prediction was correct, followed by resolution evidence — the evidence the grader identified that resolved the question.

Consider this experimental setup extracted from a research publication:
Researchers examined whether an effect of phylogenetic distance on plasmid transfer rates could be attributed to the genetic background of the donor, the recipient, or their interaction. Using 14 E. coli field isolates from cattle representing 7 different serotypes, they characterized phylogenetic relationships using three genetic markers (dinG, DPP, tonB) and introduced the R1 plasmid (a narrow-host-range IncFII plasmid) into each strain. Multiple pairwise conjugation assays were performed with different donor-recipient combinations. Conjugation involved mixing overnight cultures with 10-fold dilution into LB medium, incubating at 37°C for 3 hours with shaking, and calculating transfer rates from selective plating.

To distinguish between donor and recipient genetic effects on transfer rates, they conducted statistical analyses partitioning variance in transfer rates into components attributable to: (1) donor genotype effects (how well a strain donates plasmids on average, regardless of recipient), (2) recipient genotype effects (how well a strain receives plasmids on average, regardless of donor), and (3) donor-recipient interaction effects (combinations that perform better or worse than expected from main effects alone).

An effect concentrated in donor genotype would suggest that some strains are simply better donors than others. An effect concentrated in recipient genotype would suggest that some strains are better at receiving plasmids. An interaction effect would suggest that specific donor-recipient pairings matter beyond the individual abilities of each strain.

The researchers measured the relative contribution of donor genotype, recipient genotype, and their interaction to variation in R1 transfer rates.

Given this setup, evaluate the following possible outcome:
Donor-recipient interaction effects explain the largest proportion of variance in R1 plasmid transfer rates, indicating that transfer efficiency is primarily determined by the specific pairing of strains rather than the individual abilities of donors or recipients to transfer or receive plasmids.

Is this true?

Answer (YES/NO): YES